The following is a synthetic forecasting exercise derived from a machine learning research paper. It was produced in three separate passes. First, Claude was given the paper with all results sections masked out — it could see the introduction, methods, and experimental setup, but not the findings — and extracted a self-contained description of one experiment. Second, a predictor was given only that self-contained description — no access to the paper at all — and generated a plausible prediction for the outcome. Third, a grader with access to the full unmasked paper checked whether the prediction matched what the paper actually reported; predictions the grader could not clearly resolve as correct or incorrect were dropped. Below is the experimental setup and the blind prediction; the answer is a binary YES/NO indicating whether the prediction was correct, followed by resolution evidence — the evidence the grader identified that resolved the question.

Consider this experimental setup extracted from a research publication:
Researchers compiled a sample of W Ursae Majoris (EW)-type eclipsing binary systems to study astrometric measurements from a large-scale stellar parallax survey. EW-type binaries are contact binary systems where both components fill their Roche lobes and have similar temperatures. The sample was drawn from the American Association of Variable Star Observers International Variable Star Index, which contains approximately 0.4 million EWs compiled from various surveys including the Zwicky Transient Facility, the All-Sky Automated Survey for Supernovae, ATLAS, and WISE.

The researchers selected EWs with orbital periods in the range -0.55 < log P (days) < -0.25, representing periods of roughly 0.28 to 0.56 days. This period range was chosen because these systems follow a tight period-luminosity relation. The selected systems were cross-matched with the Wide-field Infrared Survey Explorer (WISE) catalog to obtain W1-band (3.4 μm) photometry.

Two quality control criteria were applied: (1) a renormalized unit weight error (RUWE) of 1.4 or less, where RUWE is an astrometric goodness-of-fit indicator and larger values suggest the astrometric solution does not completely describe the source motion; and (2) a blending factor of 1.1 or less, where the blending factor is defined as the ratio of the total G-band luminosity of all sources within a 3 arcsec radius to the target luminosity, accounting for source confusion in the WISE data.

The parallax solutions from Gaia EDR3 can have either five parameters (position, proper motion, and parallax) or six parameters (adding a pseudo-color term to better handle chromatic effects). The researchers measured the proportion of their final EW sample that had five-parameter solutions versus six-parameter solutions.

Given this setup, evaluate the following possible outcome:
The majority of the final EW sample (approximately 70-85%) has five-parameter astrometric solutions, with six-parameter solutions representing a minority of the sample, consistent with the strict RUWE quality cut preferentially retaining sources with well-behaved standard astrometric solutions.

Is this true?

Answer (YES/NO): NO